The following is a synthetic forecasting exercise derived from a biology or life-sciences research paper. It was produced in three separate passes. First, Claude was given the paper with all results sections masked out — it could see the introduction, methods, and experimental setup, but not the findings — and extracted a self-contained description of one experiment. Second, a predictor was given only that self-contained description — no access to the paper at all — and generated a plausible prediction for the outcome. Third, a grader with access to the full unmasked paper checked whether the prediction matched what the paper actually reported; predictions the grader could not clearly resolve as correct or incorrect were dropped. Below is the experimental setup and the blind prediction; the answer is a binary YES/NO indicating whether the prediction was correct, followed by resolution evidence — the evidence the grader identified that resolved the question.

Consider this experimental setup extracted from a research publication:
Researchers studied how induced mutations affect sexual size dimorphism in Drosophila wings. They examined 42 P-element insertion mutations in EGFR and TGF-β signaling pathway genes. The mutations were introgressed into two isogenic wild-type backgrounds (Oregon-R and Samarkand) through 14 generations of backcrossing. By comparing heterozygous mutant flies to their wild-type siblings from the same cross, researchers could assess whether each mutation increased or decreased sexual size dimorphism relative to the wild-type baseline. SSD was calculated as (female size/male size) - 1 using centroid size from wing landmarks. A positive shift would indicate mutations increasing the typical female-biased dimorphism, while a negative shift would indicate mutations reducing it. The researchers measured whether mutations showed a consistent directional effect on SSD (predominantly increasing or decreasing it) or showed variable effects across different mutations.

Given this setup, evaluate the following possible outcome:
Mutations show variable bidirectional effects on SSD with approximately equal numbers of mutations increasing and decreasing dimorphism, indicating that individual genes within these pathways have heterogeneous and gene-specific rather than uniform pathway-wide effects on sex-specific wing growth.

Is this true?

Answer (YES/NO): NO